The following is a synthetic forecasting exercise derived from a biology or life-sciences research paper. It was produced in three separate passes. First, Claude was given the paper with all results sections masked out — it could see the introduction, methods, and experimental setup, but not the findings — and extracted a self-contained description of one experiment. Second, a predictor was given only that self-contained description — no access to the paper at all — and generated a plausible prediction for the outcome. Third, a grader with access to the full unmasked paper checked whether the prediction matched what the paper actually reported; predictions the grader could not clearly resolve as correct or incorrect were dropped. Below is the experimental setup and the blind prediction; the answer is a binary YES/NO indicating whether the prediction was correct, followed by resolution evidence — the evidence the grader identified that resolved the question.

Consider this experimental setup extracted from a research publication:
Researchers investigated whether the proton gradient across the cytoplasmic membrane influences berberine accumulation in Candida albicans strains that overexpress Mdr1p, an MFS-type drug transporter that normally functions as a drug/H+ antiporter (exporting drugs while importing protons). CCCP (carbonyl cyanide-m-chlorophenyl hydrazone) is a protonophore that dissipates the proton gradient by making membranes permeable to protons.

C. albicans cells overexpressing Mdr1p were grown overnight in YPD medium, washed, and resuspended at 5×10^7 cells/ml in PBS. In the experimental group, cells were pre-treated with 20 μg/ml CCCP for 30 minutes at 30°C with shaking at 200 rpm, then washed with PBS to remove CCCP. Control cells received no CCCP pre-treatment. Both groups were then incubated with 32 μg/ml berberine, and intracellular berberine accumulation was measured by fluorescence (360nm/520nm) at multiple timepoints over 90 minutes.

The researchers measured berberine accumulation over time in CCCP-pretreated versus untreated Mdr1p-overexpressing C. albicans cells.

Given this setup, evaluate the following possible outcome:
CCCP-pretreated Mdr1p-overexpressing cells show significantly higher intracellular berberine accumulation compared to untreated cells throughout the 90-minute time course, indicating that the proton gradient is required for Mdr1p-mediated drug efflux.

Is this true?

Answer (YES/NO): NO